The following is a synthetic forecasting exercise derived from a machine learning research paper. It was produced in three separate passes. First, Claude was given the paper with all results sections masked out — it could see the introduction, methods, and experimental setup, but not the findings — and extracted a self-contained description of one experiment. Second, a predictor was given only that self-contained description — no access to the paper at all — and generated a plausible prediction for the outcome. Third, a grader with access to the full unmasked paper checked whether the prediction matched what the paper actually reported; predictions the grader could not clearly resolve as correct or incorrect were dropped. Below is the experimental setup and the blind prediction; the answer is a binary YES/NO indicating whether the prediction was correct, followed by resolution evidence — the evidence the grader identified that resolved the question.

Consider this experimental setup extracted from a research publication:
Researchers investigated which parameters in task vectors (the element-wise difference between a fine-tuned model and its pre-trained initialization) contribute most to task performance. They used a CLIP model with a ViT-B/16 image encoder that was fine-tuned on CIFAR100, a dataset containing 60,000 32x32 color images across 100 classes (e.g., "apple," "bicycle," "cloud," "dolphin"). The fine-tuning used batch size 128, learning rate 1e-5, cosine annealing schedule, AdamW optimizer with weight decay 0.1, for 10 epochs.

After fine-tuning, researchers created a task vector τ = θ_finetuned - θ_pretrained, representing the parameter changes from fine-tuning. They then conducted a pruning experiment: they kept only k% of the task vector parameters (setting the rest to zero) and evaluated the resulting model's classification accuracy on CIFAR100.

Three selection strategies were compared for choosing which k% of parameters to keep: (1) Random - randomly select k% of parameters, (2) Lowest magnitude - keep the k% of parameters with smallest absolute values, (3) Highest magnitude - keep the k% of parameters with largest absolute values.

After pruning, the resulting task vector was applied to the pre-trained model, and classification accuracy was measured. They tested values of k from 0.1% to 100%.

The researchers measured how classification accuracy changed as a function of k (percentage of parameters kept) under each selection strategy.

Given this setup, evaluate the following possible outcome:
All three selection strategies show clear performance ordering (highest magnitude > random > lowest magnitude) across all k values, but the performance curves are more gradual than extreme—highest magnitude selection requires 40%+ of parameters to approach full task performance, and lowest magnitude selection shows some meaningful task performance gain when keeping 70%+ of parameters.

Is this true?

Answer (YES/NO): NO